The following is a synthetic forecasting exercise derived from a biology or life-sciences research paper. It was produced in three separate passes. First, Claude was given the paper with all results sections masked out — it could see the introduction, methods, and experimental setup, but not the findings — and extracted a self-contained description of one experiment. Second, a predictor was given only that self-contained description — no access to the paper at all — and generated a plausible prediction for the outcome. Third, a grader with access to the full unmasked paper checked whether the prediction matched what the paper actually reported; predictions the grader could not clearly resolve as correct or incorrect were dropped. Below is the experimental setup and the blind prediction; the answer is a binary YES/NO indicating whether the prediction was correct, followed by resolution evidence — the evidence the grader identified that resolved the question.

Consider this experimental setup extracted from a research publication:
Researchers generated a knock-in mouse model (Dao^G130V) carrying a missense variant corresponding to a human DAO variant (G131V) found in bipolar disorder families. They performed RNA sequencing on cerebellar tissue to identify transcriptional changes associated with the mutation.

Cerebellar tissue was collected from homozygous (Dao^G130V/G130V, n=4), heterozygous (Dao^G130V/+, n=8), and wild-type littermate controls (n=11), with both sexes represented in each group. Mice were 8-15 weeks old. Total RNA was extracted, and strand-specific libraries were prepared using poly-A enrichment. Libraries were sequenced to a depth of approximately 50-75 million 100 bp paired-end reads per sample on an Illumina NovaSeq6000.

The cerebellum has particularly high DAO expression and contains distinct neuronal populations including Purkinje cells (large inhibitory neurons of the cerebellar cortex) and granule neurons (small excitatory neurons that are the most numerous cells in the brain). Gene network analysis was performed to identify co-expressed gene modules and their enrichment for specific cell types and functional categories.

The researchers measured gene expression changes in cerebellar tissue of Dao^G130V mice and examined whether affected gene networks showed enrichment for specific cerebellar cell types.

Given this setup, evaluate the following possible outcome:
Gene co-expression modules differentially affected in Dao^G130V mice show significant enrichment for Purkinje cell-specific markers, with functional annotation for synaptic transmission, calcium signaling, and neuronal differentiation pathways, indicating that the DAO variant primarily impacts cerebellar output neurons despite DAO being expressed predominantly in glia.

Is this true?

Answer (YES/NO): NO